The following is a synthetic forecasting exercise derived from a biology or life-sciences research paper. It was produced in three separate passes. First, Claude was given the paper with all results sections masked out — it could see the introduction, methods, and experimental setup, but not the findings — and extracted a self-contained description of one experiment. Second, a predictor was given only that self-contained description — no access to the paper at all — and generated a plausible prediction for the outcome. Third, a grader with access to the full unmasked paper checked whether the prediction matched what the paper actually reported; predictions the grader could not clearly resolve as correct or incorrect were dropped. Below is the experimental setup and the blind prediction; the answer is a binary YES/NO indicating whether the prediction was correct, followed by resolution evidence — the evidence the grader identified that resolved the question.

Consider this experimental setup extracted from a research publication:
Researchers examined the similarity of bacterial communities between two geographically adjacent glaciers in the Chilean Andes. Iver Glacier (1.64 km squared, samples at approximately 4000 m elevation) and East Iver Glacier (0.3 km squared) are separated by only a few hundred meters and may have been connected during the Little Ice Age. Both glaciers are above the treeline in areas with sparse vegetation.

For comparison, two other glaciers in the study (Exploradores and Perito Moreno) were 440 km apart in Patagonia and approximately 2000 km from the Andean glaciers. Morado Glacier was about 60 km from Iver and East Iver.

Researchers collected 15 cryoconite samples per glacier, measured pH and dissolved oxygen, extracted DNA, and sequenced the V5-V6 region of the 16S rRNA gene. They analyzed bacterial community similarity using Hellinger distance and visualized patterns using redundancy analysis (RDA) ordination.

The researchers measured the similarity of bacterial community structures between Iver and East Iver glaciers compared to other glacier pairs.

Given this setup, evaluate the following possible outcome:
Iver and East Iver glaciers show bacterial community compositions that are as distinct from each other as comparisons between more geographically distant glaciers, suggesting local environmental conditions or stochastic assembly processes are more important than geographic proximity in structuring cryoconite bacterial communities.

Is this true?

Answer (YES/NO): NO